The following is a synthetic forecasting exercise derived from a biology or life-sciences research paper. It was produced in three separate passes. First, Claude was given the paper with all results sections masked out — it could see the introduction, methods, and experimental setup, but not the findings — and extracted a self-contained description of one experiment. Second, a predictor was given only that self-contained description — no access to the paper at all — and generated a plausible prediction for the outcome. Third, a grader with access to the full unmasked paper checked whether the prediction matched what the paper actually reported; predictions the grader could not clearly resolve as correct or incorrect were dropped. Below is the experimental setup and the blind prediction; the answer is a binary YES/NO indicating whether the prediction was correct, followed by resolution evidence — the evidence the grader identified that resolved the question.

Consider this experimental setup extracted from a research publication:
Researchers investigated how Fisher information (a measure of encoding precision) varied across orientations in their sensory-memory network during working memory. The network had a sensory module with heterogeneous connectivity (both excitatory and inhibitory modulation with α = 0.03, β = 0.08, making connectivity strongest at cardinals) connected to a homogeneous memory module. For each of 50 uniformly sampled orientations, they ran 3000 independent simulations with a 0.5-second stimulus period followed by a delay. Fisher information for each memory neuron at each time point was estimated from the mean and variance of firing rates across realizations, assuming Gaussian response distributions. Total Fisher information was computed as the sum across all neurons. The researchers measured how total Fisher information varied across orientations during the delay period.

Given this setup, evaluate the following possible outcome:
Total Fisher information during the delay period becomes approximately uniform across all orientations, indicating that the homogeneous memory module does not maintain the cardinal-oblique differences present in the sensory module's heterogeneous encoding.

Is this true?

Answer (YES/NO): NO